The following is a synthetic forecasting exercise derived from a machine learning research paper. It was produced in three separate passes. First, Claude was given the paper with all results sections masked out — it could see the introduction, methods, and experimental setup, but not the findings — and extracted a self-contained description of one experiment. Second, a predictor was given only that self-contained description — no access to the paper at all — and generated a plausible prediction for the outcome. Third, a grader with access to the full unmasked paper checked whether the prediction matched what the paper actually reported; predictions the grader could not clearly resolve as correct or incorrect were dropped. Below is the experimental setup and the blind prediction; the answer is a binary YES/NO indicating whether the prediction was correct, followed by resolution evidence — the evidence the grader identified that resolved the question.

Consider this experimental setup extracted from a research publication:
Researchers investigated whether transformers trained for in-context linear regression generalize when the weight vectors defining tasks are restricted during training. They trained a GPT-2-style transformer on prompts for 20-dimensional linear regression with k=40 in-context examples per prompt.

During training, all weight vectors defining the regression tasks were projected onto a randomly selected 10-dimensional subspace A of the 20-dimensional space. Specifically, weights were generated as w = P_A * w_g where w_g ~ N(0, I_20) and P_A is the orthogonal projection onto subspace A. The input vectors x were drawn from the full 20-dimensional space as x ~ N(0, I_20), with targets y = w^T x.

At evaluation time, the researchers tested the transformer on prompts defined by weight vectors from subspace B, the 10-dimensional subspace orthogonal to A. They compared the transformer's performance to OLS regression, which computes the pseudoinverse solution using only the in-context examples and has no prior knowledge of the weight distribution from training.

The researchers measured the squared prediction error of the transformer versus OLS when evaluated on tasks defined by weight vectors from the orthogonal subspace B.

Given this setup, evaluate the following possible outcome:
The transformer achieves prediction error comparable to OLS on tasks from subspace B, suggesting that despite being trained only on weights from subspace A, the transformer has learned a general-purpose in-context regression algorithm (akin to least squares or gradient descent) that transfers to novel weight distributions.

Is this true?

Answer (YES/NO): NO